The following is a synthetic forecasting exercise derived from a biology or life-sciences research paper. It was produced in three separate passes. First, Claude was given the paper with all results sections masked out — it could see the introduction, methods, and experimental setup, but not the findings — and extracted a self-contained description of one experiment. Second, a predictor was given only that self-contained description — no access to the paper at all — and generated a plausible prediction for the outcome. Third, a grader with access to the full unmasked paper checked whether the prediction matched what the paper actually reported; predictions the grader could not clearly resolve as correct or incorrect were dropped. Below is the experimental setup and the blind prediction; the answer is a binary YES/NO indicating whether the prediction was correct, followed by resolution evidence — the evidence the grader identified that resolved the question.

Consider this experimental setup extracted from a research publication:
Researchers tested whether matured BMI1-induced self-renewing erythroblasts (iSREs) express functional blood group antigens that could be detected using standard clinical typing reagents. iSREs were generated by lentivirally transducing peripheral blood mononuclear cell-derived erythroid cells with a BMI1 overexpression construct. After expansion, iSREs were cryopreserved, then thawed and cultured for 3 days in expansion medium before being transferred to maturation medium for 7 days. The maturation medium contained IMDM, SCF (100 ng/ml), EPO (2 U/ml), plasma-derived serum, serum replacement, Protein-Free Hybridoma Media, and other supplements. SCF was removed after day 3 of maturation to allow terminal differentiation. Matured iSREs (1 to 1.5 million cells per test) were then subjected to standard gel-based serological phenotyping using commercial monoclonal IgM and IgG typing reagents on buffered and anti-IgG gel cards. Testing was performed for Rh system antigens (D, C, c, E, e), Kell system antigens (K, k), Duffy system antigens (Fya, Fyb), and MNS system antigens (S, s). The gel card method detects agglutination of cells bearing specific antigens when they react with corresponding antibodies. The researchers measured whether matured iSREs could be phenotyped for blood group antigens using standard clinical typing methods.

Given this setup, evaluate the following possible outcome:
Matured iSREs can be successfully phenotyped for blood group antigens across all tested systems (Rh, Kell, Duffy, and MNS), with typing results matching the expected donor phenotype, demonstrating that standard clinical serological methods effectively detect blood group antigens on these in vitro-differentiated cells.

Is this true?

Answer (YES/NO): YES